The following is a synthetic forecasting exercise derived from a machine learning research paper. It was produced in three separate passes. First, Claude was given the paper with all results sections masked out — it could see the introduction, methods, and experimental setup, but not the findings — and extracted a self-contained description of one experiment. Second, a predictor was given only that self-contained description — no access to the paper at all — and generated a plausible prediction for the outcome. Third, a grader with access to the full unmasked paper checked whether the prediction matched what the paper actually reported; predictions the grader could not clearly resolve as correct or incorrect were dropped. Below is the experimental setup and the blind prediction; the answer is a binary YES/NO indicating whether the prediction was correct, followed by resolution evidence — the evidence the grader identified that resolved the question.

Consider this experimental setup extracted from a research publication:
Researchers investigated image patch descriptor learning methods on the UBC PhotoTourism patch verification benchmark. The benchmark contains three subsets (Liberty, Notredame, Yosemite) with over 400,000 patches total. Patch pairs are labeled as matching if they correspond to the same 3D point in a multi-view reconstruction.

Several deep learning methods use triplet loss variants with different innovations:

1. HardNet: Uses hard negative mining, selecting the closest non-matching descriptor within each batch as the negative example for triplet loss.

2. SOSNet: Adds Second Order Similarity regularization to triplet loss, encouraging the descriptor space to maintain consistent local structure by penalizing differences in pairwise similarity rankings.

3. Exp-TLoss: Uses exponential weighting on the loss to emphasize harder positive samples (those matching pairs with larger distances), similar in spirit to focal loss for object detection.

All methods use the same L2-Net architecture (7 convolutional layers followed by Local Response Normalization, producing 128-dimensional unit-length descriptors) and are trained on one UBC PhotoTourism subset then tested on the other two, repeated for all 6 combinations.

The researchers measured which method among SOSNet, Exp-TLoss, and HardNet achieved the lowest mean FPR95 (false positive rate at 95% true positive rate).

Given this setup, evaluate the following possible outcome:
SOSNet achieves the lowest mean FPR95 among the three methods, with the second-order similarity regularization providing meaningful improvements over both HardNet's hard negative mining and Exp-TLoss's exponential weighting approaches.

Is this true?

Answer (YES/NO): NO